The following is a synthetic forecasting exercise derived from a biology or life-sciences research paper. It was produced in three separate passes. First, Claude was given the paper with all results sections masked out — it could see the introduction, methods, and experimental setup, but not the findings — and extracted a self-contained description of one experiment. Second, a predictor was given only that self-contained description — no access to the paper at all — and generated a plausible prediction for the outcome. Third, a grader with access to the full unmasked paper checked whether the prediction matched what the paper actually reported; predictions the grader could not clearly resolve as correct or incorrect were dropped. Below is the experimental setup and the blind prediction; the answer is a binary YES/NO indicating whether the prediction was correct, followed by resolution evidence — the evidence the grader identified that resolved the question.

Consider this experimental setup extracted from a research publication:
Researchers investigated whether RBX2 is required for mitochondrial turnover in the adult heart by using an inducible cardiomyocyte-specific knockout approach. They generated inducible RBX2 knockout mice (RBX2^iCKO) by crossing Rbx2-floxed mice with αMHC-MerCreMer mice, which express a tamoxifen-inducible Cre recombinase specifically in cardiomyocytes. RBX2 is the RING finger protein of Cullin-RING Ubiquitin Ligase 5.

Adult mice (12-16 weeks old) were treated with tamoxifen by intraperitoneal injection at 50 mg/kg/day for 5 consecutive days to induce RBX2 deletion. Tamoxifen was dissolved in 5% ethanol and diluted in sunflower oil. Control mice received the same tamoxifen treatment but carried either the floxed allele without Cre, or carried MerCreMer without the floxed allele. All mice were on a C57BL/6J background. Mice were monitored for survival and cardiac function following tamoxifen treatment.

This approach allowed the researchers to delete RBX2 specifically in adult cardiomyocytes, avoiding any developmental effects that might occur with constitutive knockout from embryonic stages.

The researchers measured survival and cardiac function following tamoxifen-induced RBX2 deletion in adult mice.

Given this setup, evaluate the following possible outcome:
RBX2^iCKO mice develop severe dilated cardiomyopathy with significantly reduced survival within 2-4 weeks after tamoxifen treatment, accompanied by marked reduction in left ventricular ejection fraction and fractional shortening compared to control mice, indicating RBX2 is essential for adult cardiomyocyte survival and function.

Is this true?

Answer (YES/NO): YES